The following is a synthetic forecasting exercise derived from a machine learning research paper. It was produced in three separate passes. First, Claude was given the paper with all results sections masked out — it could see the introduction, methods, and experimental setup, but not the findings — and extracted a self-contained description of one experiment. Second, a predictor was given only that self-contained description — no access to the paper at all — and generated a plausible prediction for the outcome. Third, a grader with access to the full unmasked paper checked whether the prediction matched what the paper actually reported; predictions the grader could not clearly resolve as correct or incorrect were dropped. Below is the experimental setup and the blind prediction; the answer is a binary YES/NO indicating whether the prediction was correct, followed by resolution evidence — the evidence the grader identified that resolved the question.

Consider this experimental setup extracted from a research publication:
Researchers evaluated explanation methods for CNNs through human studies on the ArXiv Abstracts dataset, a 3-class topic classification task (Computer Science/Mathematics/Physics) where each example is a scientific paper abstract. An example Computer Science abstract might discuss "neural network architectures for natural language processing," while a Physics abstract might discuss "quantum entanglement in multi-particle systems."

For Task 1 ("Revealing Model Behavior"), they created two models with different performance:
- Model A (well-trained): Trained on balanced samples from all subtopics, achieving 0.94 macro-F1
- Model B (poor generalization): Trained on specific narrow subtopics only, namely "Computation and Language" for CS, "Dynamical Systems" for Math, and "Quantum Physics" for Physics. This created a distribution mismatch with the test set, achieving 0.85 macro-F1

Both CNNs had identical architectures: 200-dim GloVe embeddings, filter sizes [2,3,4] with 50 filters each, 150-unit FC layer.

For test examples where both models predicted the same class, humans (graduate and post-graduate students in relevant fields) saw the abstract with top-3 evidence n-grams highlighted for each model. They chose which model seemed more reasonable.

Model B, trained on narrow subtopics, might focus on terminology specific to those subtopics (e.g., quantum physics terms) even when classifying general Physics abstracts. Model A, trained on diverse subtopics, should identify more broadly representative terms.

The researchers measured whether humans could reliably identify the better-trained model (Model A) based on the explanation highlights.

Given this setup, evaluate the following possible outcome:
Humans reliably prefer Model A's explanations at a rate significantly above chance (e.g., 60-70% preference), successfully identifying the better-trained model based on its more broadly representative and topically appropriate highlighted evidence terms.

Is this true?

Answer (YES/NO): NO